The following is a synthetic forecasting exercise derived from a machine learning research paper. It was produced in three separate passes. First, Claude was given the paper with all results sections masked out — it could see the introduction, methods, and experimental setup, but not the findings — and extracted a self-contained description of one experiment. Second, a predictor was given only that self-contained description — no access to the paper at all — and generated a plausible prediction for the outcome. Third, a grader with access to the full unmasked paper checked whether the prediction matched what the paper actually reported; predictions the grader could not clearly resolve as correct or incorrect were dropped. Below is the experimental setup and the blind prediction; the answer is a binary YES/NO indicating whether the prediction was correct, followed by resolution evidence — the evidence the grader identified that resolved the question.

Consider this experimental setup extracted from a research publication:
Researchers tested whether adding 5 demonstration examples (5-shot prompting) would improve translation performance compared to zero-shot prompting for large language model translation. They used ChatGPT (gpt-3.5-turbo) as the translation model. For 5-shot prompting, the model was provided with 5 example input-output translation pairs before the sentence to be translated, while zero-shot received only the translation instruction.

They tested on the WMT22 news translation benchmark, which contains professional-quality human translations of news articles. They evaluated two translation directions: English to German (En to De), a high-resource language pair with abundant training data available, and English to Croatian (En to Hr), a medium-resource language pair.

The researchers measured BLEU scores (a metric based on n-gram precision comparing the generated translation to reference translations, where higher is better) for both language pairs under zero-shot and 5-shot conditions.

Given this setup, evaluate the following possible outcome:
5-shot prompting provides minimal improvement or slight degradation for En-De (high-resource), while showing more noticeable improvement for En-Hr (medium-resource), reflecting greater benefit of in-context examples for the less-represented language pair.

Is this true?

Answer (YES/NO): NO